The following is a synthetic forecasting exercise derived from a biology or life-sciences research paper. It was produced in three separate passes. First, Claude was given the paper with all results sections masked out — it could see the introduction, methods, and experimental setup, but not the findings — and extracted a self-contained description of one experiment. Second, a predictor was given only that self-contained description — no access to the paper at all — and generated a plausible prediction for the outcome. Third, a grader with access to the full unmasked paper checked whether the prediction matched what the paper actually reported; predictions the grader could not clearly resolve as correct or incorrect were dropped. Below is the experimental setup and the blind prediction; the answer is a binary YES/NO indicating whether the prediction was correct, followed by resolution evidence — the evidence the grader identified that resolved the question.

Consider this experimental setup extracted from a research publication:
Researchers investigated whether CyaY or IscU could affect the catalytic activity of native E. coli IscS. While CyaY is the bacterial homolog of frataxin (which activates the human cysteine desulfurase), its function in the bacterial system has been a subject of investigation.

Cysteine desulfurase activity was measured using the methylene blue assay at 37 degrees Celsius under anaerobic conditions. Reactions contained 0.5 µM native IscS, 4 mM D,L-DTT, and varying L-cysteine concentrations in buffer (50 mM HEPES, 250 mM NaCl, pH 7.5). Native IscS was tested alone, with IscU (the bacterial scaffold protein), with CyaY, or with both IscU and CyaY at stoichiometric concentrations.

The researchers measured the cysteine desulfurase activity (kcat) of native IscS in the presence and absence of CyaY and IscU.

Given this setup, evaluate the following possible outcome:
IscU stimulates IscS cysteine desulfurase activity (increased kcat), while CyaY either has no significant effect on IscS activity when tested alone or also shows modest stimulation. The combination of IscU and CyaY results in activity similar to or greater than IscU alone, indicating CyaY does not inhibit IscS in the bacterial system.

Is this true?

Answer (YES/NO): NO